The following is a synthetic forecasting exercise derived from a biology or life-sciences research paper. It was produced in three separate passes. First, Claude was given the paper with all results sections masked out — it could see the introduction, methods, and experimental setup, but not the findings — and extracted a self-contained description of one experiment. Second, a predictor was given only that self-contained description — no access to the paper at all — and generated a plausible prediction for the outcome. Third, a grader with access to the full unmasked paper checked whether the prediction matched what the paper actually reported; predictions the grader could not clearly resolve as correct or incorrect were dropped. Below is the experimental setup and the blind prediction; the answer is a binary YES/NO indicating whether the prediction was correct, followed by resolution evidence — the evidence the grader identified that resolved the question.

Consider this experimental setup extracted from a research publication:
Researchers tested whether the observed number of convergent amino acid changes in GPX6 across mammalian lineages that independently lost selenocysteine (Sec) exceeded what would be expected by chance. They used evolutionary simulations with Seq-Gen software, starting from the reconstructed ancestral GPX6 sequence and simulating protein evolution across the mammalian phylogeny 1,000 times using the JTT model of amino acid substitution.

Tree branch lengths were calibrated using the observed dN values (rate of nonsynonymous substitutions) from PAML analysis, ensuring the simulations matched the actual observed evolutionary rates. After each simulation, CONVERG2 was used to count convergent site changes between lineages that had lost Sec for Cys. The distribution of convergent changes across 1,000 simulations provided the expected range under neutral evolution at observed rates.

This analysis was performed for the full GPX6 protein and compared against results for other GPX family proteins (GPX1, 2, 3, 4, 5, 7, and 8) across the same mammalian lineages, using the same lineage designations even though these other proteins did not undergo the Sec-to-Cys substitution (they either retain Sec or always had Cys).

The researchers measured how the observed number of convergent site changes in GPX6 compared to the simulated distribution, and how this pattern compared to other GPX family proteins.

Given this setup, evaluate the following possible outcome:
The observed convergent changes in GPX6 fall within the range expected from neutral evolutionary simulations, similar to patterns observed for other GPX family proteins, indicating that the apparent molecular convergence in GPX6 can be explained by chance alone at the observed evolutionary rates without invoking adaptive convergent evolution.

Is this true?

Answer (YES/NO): NO